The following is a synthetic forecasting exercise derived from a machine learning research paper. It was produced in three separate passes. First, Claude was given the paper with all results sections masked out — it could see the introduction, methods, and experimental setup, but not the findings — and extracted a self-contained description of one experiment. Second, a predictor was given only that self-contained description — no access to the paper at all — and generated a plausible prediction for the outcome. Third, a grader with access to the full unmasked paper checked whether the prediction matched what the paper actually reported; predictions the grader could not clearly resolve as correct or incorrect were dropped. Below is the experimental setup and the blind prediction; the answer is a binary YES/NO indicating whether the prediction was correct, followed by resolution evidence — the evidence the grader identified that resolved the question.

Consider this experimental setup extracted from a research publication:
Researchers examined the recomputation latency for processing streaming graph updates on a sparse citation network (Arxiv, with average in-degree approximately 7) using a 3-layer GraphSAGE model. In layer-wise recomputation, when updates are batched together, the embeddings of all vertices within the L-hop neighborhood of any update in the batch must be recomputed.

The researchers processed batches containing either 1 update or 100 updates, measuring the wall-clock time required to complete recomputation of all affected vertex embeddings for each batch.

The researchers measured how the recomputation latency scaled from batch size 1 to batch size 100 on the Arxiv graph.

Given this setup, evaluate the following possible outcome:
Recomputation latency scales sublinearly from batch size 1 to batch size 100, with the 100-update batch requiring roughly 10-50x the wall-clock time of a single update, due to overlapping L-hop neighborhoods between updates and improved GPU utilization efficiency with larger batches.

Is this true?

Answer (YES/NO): NO